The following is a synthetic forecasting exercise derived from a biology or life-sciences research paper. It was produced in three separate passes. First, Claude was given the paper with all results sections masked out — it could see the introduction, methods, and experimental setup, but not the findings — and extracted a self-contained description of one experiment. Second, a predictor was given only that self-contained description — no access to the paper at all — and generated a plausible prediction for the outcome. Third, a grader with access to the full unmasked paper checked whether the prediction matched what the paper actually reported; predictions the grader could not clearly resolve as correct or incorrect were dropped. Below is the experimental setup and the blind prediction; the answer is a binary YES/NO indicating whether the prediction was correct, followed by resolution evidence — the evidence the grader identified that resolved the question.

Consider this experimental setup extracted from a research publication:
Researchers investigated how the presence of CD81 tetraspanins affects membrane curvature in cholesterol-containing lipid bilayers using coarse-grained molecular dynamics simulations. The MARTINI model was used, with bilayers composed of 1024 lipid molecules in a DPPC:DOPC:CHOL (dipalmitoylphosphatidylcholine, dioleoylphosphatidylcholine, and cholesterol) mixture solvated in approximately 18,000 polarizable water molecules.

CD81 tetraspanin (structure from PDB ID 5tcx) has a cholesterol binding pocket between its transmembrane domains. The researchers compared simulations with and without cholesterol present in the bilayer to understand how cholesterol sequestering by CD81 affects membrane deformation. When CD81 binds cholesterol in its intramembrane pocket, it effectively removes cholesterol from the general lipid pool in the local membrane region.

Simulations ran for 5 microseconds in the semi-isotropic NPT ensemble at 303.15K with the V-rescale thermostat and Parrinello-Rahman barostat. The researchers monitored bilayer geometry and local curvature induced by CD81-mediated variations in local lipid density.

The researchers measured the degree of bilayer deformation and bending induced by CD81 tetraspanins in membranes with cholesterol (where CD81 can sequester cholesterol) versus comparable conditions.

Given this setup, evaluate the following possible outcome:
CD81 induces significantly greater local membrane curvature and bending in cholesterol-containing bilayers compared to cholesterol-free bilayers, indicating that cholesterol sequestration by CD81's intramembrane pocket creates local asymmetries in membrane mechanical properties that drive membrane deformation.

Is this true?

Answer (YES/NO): NO